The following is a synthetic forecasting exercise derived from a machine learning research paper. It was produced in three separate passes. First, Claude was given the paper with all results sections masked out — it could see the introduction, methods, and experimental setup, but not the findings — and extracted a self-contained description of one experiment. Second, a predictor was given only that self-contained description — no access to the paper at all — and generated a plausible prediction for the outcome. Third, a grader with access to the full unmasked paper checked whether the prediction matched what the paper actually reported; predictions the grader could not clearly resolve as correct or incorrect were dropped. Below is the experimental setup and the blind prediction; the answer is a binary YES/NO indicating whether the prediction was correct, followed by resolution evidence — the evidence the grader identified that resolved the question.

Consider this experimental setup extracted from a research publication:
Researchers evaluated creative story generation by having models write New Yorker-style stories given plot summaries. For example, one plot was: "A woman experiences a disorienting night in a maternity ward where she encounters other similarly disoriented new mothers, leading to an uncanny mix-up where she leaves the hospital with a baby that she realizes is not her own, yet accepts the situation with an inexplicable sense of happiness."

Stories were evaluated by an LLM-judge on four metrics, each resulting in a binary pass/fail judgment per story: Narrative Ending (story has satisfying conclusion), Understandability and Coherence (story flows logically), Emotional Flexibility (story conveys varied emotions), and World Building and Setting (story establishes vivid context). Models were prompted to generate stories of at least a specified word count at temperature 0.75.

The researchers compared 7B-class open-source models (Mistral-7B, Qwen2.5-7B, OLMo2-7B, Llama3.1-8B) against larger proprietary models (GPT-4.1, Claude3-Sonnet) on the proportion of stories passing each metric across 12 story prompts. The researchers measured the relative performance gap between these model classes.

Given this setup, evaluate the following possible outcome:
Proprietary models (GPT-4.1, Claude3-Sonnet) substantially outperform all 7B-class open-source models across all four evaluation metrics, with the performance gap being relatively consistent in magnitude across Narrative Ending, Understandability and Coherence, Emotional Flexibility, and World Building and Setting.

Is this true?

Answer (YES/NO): NO